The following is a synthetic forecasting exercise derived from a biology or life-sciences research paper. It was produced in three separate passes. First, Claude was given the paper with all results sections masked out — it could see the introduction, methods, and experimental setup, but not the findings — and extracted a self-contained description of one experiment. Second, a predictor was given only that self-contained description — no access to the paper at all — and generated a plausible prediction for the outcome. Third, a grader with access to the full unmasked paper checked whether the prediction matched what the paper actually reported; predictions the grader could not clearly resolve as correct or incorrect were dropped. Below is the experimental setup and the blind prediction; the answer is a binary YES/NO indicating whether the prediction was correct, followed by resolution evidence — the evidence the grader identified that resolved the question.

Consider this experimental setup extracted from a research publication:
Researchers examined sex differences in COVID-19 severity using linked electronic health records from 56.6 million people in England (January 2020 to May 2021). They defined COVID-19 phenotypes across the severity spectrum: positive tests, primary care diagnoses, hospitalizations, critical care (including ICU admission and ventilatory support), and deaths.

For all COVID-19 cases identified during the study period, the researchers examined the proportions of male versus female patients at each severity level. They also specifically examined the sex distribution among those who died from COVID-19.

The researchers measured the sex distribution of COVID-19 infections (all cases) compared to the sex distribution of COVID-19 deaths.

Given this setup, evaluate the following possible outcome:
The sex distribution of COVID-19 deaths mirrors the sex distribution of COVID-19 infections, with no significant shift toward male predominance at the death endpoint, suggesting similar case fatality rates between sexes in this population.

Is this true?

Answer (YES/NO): NO